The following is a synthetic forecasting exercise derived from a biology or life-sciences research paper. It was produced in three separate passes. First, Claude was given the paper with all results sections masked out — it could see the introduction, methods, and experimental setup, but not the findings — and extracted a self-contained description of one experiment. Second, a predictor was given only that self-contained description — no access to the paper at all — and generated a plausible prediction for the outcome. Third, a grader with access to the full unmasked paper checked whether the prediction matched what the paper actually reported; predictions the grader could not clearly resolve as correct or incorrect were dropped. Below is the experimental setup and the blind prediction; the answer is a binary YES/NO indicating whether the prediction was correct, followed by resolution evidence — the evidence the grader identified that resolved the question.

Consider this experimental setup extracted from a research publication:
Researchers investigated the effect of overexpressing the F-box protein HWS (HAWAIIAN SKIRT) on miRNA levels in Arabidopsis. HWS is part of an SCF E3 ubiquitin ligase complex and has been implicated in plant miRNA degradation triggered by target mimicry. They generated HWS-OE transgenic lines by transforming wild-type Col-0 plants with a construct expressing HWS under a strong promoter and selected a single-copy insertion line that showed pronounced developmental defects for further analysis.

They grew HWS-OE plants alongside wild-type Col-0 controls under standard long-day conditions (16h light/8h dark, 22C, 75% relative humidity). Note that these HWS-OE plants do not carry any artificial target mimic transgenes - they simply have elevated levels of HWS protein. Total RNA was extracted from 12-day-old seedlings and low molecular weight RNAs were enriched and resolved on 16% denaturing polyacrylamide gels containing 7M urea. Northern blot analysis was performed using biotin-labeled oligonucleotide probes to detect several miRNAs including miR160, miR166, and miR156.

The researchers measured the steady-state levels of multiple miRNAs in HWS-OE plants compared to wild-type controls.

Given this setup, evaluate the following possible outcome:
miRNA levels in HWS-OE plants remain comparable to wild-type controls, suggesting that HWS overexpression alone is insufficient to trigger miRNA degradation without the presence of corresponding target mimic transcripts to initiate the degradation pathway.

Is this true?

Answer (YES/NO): NO